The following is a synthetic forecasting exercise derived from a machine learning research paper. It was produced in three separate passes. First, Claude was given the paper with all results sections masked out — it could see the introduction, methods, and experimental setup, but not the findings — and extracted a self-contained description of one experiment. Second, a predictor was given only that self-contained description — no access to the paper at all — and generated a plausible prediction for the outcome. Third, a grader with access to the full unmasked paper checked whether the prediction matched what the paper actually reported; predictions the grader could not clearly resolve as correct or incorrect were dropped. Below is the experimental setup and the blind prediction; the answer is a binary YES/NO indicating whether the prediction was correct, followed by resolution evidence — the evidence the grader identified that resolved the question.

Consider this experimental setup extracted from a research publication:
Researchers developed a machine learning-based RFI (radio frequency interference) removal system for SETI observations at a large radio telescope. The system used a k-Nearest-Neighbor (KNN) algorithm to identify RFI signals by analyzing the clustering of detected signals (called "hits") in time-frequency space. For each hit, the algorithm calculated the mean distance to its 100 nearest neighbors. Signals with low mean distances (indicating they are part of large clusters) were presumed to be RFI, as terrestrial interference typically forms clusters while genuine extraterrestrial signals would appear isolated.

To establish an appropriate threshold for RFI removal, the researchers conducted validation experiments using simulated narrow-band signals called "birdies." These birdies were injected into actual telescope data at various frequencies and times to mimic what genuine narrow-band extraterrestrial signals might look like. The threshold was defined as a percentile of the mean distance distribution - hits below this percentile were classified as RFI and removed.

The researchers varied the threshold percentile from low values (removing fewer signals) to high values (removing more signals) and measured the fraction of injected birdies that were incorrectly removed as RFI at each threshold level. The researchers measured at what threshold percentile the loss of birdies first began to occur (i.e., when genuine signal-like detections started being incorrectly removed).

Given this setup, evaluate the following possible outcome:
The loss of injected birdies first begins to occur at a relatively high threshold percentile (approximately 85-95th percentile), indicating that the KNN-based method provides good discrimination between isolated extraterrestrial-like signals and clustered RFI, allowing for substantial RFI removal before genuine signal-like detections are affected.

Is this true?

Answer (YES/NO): YES